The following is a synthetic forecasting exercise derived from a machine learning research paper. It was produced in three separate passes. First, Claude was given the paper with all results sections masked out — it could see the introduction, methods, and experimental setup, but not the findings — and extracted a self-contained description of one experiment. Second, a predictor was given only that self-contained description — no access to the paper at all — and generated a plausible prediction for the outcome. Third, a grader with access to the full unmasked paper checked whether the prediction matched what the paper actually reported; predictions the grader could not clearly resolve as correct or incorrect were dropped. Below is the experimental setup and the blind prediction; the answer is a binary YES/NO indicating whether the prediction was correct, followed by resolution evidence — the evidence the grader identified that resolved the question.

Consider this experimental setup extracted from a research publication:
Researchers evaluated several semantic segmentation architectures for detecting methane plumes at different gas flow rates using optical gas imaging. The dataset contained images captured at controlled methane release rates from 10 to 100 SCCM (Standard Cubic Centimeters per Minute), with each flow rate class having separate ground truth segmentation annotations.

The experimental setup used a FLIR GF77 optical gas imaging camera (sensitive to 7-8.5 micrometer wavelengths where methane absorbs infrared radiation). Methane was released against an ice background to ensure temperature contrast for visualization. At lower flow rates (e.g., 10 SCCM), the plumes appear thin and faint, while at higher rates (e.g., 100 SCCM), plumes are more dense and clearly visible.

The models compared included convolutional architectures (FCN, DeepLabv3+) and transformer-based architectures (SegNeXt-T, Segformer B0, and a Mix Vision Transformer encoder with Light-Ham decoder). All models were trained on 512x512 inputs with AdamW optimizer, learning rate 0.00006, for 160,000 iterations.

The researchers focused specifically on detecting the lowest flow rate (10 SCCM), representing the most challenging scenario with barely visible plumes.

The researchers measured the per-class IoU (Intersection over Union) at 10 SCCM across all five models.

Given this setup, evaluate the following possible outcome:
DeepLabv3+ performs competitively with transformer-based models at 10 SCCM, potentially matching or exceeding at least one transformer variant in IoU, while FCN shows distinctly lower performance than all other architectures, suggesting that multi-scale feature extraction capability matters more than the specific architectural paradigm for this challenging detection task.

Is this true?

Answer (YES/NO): NO